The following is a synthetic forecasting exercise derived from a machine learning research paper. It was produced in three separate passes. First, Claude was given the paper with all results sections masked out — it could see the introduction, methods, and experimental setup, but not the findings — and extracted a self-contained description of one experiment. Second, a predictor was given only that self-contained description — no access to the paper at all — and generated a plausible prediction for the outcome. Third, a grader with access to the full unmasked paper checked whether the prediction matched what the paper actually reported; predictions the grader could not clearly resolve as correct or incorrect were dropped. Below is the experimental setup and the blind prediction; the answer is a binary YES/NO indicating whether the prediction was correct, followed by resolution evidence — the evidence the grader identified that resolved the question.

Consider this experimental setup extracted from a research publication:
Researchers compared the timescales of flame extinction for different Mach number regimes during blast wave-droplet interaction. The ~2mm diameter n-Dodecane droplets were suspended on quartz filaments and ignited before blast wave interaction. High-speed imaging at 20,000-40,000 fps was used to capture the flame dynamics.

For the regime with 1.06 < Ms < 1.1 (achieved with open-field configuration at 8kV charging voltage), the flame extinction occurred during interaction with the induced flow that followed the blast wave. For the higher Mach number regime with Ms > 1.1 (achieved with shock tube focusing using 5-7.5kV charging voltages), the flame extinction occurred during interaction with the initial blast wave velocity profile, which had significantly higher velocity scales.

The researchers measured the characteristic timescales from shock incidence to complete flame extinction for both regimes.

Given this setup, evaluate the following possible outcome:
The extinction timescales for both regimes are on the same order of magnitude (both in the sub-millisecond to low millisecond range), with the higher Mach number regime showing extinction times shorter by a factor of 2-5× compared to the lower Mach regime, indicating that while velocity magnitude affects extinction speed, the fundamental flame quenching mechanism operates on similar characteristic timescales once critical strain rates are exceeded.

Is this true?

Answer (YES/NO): NO